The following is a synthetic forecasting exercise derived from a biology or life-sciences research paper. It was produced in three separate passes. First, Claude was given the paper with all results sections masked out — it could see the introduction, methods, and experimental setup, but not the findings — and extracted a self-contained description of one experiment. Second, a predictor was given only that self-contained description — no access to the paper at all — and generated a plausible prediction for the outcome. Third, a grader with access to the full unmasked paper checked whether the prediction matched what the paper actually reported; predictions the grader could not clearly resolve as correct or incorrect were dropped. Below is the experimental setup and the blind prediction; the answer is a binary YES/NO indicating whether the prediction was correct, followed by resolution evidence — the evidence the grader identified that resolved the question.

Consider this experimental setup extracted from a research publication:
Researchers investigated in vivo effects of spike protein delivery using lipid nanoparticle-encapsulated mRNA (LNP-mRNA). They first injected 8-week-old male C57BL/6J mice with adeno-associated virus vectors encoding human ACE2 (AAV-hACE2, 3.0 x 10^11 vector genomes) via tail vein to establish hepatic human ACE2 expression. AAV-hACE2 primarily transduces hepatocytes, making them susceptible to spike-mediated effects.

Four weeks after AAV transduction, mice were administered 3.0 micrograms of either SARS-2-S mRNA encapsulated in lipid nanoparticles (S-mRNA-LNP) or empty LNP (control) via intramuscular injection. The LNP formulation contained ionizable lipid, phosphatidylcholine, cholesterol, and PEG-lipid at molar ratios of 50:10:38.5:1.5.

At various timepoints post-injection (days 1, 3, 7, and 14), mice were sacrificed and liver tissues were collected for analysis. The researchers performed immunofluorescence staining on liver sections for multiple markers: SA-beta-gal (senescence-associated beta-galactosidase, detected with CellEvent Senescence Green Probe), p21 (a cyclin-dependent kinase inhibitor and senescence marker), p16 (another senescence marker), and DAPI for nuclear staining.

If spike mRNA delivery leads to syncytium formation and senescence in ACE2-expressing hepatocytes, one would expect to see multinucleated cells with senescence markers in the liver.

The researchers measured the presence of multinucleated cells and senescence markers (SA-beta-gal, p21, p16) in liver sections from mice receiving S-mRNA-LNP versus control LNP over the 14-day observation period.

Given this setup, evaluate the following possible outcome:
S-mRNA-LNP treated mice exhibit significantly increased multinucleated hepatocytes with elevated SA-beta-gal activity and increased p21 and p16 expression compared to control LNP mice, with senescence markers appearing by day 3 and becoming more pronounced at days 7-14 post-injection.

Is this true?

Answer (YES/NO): NO